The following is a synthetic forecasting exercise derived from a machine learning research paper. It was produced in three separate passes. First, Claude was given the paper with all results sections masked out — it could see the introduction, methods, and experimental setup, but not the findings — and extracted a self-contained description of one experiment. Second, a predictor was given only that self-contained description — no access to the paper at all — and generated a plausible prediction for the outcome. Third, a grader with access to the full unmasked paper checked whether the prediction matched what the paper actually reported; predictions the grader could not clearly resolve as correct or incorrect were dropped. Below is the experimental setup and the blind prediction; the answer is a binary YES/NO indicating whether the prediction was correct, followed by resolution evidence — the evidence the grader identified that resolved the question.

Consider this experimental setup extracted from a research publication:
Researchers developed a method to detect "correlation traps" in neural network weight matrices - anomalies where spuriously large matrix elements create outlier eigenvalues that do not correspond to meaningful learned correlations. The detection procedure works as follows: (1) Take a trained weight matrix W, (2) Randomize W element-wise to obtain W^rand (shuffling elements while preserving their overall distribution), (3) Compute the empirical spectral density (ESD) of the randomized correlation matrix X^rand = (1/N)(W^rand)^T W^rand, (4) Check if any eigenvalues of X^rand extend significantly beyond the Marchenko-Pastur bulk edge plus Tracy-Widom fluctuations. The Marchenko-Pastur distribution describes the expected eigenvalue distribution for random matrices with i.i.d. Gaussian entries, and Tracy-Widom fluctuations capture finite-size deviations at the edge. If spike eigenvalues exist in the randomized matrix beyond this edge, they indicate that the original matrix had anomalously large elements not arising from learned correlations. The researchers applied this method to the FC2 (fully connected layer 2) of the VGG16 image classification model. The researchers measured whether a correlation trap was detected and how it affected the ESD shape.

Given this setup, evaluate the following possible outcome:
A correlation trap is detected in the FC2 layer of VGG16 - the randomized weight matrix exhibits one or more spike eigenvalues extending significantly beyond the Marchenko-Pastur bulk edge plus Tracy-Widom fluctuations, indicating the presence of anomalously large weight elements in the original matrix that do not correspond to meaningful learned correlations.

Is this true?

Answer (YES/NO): YES